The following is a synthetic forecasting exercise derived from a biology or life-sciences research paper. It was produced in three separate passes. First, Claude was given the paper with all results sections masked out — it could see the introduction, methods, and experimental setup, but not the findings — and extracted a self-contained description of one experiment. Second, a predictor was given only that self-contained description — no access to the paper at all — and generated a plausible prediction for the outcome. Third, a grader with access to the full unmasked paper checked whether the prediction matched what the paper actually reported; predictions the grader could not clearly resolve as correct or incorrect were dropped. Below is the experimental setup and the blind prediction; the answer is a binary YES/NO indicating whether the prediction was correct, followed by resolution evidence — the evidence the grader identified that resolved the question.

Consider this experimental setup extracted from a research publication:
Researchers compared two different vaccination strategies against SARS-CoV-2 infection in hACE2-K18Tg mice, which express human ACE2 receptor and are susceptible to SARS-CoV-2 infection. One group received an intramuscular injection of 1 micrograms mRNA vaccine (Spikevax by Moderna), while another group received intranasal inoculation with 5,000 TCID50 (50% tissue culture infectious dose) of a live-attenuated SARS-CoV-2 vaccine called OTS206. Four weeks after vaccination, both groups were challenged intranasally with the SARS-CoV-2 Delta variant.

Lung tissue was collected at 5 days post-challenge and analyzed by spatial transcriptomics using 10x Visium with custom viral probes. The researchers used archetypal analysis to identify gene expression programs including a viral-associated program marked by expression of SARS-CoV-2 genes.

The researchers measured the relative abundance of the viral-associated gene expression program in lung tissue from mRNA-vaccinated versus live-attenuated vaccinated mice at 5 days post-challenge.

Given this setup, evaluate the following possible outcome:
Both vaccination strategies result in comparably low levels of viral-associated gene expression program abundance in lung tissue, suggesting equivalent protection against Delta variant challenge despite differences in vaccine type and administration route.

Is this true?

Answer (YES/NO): NO